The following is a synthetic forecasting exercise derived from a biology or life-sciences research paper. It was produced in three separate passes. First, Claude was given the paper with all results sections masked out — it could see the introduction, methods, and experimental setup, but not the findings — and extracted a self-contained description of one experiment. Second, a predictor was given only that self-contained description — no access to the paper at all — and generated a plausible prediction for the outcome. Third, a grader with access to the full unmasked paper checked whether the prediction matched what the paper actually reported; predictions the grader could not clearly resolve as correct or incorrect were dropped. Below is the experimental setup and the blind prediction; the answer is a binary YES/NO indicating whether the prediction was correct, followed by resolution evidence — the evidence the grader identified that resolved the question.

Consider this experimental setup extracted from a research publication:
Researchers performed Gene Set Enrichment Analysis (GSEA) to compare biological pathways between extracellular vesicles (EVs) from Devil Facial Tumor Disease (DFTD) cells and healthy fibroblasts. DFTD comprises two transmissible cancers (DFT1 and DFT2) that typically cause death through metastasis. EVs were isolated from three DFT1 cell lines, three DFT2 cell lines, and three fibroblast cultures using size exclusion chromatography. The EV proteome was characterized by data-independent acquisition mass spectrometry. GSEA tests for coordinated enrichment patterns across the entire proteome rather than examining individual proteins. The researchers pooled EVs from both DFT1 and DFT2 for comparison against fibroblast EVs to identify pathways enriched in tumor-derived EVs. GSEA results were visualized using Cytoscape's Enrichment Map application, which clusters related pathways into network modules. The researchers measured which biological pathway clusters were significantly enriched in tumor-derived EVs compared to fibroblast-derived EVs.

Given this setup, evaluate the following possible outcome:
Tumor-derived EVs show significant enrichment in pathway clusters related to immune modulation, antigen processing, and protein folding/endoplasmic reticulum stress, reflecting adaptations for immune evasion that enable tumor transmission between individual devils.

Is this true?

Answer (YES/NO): NO